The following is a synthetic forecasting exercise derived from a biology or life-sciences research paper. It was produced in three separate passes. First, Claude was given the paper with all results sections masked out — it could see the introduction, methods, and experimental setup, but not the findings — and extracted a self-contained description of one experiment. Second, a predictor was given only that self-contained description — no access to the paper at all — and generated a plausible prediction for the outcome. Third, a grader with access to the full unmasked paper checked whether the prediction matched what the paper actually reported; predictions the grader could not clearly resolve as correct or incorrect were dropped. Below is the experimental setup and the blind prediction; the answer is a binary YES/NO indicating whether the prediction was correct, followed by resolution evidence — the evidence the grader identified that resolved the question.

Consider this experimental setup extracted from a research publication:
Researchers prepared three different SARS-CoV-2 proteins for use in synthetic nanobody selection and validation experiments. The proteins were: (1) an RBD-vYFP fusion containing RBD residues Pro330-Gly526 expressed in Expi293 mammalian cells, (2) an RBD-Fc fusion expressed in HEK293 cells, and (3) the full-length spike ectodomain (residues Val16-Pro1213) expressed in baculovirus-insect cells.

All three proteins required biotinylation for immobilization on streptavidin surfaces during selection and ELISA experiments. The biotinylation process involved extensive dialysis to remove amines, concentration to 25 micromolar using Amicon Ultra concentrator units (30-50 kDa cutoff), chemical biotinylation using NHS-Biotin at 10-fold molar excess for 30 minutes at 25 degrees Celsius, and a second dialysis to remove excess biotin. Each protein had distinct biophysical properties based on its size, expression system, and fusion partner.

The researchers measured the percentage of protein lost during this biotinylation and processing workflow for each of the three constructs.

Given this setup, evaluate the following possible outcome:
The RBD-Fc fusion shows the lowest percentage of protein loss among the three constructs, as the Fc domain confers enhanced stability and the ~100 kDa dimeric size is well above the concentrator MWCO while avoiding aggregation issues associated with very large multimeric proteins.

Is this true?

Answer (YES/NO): NO